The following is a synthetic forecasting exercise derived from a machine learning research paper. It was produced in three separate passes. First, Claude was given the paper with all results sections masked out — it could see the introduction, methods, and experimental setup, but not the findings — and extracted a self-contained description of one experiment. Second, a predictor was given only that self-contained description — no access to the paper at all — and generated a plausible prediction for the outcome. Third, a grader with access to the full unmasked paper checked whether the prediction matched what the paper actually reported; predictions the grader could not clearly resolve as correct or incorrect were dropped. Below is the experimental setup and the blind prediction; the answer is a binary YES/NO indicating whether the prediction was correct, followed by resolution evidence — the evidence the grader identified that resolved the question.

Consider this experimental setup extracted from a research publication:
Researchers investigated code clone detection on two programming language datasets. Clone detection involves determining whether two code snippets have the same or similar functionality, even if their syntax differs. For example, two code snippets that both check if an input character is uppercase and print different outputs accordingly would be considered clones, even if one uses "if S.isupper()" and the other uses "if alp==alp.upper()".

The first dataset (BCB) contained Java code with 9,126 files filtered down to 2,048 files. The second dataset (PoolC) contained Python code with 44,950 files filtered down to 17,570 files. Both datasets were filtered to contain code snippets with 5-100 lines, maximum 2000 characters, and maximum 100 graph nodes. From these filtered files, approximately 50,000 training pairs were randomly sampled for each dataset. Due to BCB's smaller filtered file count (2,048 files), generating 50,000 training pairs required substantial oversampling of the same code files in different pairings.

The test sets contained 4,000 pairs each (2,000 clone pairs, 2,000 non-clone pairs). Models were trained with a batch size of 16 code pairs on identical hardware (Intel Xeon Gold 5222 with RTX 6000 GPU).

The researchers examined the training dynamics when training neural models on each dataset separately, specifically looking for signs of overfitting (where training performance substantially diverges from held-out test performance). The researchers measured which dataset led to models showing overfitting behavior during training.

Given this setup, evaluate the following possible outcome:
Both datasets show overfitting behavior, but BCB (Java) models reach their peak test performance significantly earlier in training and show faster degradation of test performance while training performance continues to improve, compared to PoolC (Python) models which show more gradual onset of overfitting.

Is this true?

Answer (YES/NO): NO